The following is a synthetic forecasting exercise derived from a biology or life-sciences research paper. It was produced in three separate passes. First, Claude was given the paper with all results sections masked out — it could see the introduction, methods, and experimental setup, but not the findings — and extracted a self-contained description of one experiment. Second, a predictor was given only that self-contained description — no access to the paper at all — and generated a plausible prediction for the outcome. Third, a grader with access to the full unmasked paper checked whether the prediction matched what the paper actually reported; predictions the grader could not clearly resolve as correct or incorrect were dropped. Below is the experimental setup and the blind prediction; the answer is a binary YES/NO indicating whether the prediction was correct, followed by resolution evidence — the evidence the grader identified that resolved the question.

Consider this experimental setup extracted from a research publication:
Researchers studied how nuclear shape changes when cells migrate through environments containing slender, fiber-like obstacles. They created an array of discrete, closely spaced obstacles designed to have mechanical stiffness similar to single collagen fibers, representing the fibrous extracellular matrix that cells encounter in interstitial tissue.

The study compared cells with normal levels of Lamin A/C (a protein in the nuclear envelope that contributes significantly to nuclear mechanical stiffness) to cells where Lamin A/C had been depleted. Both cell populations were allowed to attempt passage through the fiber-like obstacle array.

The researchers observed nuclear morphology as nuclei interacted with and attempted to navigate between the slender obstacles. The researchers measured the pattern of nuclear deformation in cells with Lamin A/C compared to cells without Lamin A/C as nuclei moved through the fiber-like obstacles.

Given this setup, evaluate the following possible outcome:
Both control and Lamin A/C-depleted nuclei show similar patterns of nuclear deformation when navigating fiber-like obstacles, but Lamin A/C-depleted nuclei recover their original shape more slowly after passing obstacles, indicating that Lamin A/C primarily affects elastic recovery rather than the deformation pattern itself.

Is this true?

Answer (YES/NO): NO